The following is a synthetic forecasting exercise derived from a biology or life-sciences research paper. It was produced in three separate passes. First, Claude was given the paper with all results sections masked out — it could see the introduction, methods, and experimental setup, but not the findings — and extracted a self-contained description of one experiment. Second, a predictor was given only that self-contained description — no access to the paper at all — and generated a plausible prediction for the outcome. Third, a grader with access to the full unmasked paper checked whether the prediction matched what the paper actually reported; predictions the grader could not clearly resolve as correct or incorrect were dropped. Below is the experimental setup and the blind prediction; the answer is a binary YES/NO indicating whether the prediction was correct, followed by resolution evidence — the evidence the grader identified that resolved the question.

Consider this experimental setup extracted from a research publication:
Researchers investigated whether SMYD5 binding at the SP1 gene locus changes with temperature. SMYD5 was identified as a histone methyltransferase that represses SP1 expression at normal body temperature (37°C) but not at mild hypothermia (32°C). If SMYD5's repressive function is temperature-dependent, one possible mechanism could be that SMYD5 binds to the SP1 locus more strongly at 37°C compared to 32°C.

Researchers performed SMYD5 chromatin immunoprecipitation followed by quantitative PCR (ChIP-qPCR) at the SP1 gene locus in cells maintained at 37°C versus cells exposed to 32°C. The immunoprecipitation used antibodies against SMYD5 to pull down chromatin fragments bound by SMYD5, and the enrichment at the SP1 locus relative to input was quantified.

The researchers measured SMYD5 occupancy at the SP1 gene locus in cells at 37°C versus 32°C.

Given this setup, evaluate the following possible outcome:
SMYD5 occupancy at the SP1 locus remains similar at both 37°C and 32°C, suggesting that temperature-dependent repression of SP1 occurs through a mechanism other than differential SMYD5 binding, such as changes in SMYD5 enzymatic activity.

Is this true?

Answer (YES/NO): NO